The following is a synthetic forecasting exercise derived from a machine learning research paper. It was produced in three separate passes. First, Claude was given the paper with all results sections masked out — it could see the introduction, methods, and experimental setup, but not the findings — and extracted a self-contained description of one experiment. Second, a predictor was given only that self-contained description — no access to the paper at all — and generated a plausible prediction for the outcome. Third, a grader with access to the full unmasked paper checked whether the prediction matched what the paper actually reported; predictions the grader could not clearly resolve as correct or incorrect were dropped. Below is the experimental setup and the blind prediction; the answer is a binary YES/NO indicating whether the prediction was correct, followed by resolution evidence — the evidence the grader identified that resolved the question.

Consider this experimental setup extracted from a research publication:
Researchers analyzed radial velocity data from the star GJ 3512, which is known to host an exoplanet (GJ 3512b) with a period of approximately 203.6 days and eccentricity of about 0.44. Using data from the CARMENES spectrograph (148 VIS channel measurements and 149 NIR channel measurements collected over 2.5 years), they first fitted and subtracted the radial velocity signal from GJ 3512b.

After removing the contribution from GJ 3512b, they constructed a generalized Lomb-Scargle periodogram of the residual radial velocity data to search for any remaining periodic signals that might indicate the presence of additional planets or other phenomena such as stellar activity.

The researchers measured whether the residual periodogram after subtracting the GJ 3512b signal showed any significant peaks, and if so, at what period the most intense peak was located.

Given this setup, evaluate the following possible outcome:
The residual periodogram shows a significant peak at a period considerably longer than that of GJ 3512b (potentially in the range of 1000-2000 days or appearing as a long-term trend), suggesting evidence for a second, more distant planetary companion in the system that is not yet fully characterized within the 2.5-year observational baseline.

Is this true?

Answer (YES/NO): YES